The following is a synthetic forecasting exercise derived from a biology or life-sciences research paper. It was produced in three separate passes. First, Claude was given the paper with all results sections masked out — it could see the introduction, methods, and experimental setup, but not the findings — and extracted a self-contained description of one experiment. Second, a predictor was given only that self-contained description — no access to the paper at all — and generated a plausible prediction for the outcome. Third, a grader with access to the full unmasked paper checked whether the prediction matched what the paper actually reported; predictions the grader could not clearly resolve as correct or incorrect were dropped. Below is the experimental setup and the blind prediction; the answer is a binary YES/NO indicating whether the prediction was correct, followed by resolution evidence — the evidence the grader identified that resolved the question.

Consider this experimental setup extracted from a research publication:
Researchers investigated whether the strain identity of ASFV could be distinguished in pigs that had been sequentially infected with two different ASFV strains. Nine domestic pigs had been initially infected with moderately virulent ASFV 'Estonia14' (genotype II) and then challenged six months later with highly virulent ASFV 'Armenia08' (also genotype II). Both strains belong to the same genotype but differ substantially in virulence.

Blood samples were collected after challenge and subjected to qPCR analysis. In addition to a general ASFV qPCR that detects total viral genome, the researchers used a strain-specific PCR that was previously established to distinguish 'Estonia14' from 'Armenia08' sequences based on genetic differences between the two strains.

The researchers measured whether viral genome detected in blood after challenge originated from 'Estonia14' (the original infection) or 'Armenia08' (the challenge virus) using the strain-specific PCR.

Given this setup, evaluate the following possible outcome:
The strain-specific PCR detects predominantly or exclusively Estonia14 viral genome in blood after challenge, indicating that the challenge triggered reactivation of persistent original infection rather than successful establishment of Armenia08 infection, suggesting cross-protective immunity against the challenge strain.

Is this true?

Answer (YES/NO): NO